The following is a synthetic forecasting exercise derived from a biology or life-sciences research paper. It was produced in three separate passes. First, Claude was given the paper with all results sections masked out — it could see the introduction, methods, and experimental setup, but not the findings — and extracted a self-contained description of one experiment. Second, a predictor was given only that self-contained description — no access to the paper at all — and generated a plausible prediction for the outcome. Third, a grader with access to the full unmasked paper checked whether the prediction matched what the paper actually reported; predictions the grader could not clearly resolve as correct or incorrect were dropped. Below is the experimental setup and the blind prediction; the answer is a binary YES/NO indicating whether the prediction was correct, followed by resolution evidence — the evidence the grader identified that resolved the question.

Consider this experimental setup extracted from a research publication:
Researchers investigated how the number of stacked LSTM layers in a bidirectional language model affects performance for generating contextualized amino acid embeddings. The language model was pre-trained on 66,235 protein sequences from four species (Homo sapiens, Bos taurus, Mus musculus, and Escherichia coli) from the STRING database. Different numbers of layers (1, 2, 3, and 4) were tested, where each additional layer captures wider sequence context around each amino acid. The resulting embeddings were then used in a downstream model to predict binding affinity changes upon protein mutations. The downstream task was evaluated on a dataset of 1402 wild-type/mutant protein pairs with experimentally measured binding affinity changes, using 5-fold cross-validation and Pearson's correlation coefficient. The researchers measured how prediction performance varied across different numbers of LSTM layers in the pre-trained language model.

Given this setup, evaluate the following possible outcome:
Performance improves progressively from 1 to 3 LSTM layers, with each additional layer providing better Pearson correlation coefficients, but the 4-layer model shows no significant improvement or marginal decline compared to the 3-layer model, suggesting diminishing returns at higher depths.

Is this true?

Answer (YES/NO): NO